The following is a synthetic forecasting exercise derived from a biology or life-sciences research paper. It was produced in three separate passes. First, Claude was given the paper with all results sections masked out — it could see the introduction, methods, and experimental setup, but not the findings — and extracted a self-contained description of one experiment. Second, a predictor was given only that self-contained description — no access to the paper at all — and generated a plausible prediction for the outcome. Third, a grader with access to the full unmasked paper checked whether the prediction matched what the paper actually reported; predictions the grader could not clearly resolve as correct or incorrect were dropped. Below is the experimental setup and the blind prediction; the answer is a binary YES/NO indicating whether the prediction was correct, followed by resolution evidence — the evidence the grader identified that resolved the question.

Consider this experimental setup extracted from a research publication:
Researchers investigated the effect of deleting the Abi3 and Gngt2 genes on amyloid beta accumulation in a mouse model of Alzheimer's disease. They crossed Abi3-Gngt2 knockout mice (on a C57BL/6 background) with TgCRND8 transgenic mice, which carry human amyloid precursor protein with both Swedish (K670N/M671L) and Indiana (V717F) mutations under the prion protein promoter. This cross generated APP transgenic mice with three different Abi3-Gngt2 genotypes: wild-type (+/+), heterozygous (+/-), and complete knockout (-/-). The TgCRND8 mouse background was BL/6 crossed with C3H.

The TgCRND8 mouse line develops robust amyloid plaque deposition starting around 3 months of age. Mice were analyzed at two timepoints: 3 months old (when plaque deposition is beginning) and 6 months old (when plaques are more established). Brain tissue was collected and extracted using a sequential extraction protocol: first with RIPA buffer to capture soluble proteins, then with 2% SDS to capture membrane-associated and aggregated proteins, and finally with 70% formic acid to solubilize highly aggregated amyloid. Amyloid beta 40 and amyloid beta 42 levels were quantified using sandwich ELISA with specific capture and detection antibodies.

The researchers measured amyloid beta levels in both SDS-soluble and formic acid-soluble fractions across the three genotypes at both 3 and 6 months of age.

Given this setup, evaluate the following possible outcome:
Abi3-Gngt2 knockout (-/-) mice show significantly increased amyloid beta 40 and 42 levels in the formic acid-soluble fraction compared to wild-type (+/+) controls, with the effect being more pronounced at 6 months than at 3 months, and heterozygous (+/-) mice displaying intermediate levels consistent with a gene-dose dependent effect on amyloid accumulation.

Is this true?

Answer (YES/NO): NO